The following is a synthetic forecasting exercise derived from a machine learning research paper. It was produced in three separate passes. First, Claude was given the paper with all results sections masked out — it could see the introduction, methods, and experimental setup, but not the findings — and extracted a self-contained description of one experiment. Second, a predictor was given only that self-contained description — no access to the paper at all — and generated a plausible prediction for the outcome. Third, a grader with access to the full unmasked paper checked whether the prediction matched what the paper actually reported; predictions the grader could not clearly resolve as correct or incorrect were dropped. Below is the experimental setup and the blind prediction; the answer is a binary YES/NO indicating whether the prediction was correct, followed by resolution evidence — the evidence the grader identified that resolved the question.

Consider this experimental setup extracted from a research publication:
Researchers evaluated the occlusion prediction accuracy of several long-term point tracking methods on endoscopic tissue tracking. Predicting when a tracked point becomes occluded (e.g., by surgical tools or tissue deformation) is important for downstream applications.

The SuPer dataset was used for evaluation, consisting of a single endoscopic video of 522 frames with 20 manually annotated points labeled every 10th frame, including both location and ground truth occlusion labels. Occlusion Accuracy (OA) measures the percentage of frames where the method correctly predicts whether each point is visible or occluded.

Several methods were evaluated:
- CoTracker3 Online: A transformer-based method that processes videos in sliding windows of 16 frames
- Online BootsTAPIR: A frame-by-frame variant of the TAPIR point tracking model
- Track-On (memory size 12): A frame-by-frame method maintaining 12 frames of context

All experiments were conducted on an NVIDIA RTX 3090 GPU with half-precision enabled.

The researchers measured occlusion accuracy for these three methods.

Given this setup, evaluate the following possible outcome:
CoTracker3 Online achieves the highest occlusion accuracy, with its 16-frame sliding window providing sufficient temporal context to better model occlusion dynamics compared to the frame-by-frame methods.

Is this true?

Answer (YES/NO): YES